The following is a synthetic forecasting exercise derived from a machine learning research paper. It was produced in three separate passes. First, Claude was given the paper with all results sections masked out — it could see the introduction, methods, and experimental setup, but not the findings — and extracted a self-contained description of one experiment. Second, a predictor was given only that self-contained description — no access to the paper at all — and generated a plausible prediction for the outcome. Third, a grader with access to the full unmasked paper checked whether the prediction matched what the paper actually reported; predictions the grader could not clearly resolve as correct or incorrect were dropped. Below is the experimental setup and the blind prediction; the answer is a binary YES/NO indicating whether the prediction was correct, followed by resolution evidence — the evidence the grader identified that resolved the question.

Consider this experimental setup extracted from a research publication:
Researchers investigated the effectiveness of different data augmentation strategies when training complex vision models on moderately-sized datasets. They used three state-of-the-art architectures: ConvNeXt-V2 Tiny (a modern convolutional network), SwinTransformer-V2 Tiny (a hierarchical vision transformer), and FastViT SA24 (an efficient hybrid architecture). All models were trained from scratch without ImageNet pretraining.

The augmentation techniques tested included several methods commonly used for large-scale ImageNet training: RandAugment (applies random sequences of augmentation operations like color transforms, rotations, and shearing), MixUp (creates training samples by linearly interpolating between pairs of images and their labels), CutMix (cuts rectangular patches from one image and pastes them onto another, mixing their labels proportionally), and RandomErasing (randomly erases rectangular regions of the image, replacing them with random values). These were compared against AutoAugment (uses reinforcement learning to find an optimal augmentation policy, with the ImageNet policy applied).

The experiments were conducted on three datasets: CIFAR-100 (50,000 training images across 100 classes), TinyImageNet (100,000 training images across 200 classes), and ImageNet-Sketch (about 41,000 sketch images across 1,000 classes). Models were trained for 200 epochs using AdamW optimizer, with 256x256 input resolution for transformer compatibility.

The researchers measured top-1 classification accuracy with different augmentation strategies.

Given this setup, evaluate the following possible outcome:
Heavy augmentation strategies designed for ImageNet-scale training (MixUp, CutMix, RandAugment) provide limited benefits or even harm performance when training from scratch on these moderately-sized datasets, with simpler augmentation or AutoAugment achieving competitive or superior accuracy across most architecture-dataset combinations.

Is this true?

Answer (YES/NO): YES